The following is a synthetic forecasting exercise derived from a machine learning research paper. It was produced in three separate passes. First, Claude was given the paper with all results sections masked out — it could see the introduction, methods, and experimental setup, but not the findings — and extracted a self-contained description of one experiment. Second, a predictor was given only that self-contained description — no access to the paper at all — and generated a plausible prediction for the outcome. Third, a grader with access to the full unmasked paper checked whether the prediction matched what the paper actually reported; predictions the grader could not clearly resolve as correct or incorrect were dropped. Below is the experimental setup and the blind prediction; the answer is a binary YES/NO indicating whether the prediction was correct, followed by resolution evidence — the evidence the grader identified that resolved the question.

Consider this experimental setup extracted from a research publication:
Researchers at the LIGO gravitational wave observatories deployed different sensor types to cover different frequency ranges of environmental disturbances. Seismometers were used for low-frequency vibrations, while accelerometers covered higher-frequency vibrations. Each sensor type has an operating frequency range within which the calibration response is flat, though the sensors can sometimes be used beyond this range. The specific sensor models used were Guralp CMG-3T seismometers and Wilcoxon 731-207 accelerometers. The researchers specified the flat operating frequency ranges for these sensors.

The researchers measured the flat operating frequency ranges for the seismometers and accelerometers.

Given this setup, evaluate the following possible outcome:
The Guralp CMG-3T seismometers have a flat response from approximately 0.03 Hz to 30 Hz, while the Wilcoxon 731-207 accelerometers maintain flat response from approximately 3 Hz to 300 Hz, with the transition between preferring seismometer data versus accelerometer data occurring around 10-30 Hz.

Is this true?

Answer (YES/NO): NO